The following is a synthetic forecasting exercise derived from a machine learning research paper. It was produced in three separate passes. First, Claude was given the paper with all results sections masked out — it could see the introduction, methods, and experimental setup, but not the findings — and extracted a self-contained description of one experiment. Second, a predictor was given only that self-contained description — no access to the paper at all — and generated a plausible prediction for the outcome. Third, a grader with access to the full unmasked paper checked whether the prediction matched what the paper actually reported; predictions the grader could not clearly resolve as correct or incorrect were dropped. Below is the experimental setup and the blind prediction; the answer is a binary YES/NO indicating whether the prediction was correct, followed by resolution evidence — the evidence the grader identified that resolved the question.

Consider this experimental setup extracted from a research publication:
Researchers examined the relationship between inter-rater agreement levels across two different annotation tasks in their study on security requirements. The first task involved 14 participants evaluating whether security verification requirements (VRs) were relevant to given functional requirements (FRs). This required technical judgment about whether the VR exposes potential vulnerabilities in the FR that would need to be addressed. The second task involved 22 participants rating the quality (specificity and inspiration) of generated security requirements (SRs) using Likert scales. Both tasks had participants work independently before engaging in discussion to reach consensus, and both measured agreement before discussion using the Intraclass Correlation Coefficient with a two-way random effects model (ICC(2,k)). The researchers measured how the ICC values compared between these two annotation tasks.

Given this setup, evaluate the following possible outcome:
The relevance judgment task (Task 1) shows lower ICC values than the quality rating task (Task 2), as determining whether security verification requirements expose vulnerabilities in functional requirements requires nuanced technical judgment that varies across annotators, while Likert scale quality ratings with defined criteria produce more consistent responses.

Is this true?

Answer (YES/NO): YES